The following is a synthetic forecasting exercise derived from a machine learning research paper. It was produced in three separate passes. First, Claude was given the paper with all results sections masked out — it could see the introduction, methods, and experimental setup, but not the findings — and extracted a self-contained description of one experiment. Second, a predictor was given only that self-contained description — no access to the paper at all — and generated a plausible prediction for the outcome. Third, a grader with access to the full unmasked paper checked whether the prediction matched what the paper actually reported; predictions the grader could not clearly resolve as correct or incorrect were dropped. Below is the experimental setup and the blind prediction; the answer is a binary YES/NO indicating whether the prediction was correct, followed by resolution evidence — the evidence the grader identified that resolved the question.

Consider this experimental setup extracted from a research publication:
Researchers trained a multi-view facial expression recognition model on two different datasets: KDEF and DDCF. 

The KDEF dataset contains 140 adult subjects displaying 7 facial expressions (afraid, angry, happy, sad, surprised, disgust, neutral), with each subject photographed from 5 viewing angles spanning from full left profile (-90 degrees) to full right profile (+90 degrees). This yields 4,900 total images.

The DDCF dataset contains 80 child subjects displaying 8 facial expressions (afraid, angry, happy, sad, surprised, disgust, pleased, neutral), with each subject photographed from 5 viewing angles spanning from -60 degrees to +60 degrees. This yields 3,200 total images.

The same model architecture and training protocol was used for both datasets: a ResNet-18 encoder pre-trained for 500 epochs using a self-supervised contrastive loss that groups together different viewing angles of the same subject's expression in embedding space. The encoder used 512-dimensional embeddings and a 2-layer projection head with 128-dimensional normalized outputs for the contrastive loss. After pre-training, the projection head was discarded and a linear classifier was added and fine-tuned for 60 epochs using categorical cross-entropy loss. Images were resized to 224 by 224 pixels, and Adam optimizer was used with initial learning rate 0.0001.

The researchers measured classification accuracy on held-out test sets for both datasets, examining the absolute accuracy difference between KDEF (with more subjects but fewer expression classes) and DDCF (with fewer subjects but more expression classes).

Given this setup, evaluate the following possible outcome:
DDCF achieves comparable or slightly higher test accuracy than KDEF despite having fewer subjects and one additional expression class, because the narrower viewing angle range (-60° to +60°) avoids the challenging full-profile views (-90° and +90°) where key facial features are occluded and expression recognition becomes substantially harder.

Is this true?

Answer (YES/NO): YES